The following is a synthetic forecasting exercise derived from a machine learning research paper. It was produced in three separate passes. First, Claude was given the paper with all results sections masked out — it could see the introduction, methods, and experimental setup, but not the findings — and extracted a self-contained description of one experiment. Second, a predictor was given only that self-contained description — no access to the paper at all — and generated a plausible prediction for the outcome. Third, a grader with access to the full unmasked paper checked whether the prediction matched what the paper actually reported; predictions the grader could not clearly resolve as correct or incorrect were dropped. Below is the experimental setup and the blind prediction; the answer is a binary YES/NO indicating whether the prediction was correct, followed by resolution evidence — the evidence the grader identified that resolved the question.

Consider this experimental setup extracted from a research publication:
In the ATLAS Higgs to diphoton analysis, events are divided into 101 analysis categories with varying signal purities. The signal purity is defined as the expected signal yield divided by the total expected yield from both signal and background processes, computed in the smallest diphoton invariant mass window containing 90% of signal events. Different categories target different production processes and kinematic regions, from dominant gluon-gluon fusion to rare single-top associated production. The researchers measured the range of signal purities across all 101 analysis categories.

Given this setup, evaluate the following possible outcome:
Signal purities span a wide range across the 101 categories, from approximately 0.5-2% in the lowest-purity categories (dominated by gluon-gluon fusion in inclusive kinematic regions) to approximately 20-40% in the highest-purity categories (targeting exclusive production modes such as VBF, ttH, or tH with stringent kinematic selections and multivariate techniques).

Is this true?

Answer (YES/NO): NO